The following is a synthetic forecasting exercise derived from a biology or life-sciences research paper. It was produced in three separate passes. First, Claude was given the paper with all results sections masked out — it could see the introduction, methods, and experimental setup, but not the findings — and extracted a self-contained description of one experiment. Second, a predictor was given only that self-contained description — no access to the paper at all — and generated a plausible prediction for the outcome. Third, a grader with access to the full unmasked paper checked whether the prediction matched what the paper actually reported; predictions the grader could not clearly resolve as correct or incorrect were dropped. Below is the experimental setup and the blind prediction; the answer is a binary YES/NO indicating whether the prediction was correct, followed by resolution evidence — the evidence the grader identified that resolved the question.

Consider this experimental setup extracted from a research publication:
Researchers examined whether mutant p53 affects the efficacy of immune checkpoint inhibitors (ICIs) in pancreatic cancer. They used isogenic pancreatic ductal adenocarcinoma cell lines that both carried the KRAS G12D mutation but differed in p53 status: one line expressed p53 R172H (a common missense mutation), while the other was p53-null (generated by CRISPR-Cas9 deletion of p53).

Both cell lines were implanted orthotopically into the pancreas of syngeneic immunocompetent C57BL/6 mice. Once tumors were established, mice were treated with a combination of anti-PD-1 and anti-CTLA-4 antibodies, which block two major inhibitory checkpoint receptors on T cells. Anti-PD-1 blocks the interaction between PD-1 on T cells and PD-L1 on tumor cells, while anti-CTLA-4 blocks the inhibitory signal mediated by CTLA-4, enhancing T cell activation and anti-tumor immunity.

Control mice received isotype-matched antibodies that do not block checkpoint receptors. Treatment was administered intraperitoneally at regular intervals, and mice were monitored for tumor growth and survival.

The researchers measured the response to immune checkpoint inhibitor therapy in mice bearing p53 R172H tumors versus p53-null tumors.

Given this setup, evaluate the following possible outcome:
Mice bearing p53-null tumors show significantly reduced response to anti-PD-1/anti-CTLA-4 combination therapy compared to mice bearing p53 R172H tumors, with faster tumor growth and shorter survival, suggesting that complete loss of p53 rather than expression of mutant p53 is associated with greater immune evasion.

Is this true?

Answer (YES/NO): NO